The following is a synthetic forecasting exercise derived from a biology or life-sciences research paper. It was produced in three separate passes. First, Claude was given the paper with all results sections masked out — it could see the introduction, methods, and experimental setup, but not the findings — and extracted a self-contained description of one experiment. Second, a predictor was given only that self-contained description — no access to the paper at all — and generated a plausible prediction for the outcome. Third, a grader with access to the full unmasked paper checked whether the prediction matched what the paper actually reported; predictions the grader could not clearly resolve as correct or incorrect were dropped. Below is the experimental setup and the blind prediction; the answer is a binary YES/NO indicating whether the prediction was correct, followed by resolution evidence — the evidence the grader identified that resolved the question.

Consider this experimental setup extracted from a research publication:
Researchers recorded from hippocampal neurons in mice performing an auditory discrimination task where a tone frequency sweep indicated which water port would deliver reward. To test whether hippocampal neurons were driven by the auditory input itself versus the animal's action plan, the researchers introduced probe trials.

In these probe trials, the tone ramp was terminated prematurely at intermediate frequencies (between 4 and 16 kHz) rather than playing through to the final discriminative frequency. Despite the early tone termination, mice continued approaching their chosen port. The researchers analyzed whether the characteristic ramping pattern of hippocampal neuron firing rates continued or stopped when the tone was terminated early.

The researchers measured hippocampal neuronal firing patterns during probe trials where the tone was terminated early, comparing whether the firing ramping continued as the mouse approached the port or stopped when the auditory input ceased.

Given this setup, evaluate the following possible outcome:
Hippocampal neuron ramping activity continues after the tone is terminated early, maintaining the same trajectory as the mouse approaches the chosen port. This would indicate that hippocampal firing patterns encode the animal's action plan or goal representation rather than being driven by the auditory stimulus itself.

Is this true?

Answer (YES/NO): YES